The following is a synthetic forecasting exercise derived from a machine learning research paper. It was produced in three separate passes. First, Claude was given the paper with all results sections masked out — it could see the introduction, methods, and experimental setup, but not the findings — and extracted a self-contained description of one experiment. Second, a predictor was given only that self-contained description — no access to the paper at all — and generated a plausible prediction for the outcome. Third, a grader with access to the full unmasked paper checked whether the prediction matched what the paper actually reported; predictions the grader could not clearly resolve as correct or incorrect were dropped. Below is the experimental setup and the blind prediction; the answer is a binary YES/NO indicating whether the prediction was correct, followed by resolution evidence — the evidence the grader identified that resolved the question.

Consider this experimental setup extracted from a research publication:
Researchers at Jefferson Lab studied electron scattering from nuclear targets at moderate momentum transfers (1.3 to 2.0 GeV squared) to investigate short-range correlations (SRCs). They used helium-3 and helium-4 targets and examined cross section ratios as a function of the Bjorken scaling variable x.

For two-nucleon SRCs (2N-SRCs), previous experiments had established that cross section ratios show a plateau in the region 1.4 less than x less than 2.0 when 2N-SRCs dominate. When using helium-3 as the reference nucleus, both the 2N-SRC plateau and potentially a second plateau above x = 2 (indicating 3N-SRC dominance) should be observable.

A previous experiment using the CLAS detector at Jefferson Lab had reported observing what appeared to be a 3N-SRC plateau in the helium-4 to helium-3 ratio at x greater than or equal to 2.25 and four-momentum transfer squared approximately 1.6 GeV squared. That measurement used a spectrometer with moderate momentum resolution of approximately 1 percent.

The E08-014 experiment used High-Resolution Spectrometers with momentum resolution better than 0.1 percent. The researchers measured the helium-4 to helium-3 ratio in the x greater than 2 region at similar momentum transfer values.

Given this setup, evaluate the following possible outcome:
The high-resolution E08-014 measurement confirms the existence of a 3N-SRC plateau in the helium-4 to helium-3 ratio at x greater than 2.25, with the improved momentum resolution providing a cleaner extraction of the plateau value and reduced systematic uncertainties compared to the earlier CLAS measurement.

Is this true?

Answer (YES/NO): NO